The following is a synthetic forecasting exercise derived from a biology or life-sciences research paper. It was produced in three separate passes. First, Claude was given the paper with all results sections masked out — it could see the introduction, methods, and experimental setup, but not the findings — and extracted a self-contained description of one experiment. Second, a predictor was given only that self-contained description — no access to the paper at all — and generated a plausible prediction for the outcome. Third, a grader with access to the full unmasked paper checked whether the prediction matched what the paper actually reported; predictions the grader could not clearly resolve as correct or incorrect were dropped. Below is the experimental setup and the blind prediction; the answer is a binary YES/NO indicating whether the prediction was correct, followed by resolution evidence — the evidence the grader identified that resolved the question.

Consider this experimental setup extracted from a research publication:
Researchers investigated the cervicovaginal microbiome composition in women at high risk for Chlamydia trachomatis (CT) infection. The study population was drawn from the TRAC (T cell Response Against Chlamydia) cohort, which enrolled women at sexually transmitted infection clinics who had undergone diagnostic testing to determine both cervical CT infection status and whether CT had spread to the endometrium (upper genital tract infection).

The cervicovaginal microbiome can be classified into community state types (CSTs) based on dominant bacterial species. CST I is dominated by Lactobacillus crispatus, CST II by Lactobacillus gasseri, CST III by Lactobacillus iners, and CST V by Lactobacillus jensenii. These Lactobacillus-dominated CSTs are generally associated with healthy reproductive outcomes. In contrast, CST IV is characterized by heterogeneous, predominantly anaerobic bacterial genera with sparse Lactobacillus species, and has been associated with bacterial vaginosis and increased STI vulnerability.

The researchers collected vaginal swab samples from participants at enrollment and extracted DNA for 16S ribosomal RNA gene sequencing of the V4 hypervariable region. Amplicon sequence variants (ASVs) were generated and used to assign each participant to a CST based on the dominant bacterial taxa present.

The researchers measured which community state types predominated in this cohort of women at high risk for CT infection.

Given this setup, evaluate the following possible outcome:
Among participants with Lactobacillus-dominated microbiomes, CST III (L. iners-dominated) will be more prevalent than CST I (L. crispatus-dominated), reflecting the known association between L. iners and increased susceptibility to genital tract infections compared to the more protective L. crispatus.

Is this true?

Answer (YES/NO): YES